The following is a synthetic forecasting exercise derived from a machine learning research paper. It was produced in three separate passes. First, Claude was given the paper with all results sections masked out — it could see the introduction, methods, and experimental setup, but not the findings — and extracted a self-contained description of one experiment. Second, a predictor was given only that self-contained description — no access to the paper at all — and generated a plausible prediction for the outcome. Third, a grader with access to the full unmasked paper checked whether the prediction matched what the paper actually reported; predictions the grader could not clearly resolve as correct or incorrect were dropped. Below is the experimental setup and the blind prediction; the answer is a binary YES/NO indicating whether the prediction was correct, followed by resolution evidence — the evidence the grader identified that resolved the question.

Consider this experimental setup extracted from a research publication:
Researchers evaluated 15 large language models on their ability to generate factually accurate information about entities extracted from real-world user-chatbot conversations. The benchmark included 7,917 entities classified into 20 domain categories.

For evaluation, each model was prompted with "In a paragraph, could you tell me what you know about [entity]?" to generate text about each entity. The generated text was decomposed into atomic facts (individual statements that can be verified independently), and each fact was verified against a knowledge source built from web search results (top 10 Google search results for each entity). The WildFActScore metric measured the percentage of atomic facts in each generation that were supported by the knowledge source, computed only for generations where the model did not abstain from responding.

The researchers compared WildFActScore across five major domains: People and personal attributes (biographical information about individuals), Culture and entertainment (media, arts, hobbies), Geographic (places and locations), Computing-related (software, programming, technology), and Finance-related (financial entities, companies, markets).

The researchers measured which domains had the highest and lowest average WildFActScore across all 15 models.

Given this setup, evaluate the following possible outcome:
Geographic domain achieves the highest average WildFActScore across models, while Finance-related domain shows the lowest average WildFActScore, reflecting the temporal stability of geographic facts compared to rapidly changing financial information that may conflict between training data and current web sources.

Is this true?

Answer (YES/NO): NO